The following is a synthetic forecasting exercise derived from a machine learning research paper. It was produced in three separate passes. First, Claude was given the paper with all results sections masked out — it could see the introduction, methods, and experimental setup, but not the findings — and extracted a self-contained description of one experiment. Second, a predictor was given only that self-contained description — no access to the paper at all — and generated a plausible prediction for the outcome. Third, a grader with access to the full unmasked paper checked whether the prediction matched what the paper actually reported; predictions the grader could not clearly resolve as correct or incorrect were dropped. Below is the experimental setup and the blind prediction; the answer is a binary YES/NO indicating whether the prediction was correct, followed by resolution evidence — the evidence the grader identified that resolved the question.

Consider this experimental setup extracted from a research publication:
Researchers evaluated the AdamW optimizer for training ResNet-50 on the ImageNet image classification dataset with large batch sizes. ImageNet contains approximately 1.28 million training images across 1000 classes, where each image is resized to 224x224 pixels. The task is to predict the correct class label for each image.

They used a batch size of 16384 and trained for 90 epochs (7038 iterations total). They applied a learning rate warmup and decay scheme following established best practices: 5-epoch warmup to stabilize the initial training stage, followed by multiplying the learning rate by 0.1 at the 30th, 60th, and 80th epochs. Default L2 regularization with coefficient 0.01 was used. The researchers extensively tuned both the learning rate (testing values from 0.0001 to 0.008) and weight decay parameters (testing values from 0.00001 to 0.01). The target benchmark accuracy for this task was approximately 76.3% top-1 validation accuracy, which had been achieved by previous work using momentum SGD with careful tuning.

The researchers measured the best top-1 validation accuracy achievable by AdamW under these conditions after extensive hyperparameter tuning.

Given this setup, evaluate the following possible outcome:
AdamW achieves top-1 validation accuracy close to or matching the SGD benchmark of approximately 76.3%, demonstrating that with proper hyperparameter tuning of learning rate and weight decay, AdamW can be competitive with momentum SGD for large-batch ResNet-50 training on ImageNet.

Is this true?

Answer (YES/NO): NO